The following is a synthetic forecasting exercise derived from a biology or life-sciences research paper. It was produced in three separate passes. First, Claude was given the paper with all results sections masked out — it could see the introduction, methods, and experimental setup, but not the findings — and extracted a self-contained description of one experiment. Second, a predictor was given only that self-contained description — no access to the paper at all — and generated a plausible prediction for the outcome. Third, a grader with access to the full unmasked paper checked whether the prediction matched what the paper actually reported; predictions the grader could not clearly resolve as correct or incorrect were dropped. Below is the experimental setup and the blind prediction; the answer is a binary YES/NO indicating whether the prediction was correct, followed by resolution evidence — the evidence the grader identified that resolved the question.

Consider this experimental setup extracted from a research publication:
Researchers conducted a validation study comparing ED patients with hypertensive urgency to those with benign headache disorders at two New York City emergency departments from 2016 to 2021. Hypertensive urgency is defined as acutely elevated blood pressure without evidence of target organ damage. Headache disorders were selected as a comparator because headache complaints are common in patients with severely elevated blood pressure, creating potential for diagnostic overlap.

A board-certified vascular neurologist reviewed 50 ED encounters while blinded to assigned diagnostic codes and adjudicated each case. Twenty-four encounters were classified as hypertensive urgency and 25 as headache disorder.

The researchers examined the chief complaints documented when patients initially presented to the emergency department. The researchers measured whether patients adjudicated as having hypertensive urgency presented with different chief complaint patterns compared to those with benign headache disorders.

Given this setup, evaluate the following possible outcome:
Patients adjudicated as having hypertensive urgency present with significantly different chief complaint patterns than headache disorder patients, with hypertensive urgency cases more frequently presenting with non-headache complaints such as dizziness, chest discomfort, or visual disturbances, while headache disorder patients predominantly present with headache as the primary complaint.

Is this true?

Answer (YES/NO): YES